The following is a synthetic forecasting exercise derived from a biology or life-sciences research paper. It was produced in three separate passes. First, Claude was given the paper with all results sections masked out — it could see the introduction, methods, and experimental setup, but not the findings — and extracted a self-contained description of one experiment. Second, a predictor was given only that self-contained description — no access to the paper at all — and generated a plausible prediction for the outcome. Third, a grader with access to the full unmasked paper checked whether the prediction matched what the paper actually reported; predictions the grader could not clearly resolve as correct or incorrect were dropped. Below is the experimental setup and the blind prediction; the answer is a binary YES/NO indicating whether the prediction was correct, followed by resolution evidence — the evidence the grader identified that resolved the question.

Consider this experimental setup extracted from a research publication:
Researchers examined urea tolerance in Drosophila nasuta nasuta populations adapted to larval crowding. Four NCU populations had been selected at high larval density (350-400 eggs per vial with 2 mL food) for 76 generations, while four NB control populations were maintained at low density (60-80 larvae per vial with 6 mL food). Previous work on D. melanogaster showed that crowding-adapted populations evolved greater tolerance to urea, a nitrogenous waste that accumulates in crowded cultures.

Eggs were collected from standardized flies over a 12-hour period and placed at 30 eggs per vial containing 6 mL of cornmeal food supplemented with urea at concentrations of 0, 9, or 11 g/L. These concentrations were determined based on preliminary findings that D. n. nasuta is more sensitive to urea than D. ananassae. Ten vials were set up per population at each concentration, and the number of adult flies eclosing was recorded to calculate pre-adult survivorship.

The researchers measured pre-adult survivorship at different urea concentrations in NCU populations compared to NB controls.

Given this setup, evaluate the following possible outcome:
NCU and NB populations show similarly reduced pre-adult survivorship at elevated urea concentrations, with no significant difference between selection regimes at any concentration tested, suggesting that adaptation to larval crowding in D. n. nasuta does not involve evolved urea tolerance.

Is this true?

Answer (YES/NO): NO